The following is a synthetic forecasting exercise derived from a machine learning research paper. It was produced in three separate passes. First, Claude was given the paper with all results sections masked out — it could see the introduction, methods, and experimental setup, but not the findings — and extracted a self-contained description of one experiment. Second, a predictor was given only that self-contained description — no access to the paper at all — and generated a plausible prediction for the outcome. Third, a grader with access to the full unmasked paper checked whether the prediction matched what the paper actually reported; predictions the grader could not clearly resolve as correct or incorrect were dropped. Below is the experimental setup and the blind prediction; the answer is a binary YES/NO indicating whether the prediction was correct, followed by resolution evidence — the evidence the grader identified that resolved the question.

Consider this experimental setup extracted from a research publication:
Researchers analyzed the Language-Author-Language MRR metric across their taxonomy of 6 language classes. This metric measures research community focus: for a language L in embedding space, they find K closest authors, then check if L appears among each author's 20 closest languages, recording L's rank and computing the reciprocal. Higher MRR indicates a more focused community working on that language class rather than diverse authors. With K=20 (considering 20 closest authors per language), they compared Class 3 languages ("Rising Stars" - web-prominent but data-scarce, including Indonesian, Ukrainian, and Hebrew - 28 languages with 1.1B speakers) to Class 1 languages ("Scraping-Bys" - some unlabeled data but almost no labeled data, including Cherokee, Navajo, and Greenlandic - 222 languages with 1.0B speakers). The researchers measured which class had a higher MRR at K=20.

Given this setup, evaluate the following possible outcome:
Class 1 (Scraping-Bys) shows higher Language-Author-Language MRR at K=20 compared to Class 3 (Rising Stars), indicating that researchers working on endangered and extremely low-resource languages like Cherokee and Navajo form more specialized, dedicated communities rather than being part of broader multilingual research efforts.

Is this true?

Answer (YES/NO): NO